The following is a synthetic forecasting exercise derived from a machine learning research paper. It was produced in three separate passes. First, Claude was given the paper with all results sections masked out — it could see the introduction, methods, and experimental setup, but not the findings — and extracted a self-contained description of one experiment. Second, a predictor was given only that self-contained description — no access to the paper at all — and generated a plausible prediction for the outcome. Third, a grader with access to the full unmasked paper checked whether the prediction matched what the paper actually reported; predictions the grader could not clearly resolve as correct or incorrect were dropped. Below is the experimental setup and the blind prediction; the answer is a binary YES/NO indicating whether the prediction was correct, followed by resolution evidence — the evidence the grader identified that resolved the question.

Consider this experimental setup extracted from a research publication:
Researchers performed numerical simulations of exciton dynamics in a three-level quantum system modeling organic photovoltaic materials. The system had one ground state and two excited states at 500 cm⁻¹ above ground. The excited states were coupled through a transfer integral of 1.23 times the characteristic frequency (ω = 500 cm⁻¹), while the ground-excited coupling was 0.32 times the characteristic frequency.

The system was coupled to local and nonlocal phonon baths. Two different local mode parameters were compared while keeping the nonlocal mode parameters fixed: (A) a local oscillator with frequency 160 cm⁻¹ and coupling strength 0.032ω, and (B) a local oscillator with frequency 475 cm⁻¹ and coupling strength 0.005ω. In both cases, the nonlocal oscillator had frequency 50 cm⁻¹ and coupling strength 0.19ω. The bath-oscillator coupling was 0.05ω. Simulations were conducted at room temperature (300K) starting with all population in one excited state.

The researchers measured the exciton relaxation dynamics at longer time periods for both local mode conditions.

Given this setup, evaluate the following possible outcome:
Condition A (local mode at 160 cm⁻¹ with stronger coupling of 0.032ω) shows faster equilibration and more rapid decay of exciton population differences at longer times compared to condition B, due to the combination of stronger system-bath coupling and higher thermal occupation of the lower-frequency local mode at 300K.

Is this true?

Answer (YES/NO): YES